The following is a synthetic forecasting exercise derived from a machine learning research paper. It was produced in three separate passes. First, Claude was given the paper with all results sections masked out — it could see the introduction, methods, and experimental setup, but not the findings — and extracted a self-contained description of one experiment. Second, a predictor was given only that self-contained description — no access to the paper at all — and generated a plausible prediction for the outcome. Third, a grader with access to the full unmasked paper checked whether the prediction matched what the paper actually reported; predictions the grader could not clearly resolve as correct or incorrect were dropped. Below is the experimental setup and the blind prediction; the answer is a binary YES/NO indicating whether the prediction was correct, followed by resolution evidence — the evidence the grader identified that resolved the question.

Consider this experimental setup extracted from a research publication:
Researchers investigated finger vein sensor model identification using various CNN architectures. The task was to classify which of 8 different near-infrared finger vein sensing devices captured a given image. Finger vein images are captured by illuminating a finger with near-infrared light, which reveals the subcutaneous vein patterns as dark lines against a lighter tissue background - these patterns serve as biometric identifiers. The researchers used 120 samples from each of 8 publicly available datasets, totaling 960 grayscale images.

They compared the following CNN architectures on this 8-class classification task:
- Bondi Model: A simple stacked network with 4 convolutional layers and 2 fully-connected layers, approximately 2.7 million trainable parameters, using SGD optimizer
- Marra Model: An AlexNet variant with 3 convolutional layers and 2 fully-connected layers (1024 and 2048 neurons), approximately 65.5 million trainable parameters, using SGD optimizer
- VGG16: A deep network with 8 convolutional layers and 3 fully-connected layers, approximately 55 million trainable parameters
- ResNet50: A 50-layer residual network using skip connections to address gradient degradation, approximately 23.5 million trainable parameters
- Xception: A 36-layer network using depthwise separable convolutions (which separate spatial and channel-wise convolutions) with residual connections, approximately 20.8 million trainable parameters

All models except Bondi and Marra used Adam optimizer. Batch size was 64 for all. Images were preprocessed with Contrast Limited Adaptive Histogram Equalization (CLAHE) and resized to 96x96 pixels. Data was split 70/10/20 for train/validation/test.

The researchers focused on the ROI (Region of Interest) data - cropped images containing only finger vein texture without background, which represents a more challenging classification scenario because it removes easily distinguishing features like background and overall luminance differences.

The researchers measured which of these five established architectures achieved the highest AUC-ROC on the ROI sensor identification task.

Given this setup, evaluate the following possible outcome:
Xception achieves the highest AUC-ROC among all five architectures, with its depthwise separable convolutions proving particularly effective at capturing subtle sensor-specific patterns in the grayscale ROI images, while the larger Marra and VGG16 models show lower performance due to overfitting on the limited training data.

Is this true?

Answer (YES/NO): NO